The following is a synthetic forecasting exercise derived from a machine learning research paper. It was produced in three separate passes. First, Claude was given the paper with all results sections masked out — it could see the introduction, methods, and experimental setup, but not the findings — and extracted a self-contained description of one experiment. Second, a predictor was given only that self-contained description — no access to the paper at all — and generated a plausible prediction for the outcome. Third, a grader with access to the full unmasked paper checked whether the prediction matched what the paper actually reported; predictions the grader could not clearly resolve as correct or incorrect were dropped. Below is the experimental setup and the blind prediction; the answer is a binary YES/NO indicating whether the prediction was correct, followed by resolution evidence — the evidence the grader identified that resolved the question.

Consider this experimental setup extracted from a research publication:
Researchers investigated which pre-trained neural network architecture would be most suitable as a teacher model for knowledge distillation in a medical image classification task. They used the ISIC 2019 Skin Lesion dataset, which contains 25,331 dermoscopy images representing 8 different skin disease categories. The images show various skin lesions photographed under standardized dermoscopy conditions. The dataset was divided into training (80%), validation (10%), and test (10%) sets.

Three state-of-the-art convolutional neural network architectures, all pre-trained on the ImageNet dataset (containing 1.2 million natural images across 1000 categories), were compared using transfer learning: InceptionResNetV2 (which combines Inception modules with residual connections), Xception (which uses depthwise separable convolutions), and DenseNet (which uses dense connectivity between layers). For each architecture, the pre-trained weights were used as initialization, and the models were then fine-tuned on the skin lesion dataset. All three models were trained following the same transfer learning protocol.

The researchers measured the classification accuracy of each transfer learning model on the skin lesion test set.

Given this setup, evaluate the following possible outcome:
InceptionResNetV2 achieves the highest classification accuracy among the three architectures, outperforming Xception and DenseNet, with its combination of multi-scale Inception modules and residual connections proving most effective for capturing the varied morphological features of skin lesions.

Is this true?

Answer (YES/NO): YES